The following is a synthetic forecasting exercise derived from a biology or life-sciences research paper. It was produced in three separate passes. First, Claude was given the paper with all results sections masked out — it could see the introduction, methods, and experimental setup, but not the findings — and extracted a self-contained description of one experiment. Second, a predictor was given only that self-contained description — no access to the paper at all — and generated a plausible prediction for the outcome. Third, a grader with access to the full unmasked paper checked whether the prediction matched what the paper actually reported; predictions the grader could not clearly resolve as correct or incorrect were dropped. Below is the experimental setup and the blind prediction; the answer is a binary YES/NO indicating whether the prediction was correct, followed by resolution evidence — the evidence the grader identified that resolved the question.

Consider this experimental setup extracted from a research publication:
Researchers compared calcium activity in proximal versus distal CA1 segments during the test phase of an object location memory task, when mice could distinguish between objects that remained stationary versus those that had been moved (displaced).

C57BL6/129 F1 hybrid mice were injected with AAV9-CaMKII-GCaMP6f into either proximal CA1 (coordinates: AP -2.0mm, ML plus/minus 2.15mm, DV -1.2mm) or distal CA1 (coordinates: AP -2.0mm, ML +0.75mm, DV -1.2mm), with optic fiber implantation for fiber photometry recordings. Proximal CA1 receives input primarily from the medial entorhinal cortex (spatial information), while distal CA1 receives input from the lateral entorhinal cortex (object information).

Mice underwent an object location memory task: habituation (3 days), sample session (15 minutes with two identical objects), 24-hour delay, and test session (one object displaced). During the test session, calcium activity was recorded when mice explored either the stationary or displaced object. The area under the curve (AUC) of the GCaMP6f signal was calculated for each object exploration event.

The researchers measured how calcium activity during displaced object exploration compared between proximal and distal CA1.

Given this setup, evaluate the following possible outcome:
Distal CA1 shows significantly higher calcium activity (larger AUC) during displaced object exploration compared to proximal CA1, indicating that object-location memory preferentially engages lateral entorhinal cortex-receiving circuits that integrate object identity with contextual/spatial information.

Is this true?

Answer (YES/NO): NO